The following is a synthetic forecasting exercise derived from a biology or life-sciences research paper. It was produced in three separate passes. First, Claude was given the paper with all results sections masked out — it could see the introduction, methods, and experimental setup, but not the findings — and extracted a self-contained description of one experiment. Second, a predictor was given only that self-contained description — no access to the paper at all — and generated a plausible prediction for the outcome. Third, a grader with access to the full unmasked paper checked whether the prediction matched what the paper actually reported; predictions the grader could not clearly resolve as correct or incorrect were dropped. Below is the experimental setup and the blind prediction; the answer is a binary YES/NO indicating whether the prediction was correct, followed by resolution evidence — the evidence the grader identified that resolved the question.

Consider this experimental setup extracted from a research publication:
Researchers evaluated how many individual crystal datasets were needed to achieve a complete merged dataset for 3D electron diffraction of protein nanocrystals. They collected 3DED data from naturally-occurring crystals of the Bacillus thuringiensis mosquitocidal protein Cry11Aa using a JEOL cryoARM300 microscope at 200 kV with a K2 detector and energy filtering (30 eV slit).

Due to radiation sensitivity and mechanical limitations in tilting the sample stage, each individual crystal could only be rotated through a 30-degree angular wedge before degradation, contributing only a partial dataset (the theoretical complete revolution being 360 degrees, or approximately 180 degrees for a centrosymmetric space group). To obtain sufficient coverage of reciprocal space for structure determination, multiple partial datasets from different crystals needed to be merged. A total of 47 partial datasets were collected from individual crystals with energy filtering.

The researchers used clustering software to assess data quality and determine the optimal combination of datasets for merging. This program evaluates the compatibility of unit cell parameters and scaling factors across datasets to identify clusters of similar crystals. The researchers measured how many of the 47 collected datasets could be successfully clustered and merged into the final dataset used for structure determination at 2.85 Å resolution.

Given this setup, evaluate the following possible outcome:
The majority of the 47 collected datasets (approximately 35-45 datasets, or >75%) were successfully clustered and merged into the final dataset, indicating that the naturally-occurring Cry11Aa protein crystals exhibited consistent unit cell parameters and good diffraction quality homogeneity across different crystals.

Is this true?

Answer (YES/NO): NO